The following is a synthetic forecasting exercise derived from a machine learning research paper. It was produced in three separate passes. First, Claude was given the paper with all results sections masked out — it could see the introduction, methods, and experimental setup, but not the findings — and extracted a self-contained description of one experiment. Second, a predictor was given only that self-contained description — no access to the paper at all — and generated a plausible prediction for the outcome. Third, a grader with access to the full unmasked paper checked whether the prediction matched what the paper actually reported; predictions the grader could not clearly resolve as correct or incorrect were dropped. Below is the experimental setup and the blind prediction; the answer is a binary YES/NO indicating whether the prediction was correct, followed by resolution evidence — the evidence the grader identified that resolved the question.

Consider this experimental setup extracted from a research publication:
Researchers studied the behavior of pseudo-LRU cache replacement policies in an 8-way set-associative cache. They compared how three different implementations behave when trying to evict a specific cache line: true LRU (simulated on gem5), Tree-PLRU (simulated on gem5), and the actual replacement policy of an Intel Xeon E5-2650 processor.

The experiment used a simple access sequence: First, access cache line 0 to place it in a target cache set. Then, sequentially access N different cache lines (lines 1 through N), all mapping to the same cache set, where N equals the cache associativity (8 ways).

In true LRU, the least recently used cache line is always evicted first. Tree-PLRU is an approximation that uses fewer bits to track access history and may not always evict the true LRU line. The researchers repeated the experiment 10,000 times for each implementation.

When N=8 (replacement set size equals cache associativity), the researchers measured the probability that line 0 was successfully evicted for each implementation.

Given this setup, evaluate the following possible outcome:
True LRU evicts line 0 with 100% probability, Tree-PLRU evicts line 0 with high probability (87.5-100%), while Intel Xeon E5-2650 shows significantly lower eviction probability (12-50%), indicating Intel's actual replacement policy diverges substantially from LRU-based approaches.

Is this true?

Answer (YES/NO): NO